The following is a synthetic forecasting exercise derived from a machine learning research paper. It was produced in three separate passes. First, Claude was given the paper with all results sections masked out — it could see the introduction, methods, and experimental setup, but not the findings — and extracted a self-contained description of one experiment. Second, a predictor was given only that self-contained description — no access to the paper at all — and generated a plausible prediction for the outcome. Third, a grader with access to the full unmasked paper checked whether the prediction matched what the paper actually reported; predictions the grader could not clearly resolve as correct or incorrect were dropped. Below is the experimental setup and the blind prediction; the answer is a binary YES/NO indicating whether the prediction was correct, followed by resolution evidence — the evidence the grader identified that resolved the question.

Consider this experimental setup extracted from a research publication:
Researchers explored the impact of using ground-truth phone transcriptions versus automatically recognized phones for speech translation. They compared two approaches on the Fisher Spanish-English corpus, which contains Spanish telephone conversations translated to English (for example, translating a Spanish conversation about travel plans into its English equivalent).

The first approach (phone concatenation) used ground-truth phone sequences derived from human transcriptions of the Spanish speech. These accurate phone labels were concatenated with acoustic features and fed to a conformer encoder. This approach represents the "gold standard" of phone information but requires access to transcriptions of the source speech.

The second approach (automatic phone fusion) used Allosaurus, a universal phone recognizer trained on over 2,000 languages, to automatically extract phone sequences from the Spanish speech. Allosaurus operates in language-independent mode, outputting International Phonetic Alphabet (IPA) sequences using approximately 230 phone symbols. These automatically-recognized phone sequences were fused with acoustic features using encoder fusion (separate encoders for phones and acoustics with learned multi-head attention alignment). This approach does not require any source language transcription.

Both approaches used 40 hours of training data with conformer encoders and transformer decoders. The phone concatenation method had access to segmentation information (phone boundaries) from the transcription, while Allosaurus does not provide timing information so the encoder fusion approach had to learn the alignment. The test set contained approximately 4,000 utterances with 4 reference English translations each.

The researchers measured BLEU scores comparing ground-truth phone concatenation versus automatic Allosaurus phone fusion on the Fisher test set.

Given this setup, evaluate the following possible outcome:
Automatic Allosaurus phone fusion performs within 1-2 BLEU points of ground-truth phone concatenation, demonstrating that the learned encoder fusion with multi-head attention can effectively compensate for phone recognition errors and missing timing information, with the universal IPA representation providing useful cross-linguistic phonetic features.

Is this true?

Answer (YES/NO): NO